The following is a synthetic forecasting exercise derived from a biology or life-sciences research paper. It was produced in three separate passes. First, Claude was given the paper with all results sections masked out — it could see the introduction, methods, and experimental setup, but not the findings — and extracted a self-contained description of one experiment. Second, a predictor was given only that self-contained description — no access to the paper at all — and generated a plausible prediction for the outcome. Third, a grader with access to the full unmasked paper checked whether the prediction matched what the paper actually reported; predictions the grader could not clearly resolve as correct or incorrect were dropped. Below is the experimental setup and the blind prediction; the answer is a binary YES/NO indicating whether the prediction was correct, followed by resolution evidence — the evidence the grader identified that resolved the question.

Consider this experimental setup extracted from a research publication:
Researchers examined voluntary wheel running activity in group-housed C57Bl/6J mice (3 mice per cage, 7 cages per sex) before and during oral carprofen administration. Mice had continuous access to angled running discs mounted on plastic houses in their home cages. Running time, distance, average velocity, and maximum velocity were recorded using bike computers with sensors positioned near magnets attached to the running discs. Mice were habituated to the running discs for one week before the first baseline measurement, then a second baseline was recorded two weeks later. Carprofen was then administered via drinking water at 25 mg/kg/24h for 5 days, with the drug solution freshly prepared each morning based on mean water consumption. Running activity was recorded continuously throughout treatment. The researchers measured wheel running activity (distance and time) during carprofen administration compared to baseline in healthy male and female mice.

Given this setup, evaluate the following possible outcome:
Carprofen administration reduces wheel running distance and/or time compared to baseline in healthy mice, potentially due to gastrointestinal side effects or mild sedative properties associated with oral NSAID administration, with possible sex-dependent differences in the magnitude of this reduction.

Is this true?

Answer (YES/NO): YES